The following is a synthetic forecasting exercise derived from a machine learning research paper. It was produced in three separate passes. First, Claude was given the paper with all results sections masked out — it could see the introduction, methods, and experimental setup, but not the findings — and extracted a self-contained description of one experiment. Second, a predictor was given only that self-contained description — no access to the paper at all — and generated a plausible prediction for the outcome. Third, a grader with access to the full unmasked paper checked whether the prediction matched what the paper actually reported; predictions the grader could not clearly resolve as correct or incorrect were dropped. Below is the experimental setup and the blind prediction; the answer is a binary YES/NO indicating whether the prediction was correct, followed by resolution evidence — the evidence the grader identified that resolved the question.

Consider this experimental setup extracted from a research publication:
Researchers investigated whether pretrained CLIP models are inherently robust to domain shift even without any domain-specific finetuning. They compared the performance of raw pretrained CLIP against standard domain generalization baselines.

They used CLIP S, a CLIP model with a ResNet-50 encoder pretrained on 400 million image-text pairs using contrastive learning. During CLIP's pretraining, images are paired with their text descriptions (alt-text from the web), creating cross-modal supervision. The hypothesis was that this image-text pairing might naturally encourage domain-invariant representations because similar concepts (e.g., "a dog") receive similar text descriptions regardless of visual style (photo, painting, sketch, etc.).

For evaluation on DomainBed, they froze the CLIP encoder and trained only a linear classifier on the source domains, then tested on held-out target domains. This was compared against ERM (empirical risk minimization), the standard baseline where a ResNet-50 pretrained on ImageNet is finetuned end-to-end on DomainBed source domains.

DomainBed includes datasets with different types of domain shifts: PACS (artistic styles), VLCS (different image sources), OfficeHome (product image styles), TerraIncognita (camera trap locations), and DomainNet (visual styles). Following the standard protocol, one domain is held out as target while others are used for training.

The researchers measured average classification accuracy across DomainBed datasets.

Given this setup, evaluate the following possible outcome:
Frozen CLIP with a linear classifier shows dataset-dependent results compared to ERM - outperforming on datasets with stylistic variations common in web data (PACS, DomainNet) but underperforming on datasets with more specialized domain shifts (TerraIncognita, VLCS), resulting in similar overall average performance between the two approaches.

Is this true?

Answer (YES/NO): NO